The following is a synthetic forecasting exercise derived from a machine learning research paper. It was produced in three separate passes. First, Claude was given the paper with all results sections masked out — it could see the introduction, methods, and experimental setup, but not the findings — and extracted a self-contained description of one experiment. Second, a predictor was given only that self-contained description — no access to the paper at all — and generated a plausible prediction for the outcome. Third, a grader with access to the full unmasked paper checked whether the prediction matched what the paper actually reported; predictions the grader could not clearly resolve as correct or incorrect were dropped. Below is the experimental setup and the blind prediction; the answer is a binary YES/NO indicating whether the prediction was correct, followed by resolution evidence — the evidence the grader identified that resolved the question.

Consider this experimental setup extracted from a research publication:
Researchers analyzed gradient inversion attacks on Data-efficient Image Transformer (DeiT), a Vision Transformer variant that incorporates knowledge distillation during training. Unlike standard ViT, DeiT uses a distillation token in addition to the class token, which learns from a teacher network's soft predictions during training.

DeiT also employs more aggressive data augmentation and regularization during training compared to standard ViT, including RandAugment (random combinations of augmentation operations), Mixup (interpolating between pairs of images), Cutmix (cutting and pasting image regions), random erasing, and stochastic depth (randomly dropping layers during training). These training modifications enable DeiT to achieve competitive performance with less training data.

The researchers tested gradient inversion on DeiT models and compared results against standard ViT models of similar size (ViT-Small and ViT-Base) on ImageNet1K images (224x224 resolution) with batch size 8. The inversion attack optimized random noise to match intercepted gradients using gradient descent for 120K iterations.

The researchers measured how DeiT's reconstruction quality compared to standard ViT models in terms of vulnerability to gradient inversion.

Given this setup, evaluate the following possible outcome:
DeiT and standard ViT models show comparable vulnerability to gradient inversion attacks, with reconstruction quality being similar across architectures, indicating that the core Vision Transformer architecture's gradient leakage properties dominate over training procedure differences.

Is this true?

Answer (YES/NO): NO